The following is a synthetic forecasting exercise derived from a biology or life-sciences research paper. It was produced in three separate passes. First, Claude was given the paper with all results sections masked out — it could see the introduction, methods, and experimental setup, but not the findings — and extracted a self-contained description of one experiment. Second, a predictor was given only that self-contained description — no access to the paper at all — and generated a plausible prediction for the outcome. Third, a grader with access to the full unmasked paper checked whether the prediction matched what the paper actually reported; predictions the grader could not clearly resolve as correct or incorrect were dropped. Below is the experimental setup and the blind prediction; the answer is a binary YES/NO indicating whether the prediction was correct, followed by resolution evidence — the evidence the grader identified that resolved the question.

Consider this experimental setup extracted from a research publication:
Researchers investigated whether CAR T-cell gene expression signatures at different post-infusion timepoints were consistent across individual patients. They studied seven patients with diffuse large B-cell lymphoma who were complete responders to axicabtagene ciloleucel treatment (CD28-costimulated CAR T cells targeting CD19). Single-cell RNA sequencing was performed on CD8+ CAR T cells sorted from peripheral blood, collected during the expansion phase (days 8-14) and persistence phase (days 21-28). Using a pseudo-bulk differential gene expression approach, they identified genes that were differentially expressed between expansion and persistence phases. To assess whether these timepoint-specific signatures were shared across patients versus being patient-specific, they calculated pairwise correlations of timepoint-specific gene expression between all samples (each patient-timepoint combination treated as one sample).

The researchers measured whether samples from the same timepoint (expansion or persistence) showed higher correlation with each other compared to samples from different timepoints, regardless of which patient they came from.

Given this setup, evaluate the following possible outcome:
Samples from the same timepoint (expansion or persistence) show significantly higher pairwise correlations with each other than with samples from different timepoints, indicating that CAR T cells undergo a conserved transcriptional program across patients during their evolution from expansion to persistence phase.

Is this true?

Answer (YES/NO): YES